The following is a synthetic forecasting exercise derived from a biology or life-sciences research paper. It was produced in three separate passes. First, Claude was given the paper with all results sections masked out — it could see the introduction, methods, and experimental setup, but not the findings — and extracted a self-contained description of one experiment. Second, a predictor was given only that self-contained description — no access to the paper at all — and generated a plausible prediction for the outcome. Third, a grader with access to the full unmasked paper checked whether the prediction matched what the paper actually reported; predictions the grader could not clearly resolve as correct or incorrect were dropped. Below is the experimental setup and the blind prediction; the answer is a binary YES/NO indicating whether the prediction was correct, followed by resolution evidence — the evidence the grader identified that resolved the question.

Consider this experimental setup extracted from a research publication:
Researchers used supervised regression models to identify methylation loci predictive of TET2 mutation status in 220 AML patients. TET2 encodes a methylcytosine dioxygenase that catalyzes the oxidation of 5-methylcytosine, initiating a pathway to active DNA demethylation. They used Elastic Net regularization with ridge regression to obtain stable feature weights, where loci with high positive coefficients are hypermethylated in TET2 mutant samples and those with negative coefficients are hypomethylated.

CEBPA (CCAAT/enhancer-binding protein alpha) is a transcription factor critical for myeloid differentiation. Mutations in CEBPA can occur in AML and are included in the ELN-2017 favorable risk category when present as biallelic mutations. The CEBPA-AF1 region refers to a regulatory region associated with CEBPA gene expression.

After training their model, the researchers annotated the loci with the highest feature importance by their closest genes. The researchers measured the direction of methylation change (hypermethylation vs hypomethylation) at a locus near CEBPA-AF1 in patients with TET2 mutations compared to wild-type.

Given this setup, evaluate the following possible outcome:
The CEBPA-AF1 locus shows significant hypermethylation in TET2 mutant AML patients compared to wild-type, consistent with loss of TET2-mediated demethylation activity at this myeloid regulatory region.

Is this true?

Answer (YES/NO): NO